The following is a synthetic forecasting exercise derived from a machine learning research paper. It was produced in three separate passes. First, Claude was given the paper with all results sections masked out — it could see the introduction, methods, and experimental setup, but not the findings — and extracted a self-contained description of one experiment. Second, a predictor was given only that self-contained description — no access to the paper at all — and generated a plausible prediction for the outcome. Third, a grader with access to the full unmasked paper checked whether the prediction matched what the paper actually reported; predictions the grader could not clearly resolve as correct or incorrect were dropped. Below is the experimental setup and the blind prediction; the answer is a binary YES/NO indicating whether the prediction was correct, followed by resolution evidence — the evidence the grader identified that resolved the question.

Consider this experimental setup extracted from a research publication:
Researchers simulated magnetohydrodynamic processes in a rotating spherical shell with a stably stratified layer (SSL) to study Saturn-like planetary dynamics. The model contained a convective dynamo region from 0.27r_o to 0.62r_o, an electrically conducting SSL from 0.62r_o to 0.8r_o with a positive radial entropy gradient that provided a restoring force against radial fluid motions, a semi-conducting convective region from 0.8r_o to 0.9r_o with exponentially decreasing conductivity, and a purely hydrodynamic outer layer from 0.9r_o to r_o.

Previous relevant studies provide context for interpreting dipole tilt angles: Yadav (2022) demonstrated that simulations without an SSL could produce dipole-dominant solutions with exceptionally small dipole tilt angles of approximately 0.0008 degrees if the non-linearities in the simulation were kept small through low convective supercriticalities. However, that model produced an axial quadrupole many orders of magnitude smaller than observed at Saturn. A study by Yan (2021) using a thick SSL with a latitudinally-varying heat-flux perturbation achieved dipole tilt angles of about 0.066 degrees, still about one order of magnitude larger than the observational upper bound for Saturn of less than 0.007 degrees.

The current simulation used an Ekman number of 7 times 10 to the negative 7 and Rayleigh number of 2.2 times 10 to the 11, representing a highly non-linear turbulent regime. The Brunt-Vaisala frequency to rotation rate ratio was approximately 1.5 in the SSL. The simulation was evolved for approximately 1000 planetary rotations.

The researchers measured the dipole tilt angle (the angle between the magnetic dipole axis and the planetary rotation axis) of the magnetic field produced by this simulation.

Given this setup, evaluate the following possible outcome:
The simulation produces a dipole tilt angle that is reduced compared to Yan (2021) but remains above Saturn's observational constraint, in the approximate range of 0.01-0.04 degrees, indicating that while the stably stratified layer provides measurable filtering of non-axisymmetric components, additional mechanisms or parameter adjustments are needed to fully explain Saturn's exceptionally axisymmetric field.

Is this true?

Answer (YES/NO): NO